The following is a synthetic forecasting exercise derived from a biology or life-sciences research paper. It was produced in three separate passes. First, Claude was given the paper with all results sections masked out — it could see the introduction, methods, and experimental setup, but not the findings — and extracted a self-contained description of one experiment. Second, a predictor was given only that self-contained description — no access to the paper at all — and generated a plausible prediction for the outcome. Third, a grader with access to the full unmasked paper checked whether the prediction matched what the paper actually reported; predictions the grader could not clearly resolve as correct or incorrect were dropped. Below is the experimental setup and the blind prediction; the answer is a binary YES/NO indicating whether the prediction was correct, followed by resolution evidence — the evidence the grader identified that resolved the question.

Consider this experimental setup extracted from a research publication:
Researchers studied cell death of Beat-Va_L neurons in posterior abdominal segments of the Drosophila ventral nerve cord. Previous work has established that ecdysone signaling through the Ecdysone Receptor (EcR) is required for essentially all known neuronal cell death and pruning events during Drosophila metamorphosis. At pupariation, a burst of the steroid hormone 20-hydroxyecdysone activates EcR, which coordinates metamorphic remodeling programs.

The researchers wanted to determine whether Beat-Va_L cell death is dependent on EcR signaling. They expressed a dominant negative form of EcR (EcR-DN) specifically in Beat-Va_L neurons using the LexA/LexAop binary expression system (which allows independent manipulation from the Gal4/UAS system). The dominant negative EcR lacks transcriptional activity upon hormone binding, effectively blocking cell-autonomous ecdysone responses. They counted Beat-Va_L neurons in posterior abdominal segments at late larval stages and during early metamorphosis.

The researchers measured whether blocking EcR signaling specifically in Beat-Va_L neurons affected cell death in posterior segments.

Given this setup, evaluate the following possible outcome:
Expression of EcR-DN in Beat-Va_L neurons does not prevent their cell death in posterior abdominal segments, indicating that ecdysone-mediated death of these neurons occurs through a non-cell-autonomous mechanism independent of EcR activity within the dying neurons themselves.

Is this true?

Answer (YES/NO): NO